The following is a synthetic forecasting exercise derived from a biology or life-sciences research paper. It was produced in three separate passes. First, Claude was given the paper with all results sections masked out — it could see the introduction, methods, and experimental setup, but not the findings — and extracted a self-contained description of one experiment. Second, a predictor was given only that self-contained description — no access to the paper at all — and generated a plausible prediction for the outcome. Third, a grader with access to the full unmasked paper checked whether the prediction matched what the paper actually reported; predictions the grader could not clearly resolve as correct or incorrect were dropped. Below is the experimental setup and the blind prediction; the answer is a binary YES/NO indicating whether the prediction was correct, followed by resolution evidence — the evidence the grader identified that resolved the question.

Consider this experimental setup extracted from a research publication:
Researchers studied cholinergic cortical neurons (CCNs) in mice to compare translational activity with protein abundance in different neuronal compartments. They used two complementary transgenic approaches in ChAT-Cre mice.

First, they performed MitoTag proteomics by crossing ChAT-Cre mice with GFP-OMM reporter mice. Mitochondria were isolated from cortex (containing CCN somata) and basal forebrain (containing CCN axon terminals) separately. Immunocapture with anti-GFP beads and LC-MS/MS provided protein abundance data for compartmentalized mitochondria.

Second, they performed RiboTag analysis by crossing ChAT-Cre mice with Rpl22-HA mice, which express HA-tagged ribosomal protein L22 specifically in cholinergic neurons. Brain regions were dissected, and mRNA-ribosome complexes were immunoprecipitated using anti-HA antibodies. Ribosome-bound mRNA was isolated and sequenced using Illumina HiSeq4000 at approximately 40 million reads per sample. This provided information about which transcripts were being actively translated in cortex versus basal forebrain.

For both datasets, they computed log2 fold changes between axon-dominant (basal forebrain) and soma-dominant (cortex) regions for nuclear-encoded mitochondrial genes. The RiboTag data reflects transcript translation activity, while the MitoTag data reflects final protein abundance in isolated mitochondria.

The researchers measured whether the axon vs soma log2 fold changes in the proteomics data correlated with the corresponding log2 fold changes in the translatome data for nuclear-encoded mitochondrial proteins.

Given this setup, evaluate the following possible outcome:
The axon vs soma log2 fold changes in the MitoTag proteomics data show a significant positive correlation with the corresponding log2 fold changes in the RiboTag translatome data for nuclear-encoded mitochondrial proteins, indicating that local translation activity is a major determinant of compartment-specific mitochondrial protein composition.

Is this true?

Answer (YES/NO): NO